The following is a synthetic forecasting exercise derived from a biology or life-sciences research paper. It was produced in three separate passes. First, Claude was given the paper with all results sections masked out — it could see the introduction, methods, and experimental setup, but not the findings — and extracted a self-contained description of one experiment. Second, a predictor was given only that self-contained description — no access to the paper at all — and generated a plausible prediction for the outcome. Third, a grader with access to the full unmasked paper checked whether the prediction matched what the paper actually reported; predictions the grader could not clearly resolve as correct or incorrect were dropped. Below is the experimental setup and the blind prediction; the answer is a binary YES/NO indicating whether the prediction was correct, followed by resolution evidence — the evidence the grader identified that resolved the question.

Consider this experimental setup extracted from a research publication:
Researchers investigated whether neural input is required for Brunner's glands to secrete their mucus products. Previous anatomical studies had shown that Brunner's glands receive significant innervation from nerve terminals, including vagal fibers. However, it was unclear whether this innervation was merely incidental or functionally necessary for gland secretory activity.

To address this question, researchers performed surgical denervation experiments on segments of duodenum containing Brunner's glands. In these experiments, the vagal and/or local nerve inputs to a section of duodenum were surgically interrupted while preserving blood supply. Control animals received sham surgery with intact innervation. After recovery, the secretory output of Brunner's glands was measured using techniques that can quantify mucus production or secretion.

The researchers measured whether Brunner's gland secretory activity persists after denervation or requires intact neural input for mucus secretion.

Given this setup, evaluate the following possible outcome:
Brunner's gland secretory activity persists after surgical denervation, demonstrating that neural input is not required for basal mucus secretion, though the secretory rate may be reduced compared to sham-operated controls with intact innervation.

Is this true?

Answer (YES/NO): NO